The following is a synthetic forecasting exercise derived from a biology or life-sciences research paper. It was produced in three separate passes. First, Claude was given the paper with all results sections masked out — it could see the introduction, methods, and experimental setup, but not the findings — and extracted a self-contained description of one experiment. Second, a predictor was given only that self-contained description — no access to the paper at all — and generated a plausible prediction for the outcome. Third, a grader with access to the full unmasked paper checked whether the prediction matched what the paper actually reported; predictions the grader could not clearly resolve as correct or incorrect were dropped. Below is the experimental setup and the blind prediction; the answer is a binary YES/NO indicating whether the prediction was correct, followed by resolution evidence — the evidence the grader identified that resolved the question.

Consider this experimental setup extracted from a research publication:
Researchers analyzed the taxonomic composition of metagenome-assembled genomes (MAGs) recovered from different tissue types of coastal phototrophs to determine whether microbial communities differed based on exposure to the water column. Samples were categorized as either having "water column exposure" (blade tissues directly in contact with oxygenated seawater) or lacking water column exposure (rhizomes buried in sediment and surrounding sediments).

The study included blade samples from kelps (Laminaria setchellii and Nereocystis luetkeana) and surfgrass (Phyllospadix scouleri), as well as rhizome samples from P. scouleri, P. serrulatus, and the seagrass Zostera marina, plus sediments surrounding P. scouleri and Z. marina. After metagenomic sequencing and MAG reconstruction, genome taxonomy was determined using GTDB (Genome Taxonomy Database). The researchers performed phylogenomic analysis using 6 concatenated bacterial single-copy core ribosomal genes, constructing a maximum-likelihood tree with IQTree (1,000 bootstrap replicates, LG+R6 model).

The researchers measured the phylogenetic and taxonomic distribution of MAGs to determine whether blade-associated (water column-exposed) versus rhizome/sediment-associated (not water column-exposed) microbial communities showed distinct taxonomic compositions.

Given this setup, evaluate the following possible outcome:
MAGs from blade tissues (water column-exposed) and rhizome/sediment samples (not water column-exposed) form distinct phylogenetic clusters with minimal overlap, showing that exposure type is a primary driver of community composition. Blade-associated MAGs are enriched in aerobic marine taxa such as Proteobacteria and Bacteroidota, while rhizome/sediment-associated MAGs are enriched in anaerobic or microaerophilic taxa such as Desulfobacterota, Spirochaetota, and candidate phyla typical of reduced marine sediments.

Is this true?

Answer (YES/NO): NO